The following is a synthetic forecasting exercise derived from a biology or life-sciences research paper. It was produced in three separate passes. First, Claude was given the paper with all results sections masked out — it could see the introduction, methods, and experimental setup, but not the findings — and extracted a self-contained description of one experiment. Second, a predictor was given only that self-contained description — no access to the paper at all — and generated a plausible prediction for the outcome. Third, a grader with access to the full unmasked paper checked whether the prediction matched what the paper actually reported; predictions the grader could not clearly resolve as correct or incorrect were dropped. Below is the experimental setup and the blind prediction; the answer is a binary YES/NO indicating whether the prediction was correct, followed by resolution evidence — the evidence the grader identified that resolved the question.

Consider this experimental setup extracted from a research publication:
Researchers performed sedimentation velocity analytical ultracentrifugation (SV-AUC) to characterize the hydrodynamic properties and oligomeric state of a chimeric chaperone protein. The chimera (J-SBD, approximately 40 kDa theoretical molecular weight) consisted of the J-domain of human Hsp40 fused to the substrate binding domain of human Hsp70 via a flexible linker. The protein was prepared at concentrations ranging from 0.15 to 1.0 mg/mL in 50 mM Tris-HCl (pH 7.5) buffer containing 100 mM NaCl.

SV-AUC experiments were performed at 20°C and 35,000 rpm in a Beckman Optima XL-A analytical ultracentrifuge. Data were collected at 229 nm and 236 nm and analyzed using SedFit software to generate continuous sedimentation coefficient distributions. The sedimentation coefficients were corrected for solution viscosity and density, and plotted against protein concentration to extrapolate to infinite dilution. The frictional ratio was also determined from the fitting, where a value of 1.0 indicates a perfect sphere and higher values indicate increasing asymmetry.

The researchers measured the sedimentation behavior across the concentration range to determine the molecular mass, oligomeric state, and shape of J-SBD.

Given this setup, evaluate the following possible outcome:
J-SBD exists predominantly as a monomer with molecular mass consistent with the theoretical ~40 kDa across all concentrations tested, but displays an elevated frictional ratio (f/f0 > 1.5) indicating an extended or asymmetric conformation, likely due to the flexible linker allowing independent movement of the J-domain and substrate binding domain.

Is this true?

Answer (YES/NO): NO